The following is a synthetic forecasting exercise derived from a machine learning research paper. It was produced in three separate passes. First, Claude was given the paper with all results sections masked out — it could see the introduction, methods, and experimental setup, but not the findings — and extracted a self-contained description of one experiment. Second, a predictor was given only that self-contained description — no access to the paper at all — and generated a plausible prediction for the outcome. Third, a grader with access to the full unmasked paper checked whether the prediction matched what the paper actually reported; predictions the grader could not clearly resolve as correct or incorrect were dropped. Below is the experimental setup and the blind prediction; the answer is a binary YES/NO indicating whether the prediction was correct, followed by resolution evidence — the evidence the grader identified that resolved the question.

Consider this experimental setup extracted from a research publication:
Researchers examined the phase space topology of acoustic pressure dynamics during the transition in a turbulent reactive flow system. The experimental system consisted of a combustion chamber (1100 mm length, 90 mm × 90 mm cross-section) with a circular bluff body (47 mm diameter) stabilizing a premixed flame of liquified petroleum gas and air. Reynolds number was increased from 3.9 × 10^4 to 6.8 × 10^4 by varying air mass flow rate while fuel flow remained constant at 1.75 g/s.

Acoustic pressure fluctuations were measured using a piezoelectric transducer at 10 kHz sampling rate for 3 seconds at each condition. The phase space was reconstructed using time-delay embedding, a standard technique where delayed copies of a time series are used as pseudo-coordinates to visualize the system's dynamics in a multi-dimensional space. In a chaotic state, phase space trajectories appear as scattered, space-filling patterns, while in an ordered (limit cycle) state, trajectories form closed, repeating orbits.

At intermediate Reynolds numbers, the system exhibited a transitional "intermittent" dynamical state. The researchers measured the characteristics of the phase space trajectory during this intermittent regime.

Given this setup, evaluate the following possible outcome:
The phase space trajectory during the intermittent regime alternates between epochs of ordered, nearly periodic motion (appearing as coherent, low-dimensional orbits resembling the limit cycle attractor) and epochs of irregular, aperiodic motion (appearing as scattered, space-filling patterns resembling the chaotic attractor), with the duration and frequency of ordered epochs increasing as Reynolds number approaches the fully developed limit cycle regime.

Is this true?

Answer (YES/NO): YES